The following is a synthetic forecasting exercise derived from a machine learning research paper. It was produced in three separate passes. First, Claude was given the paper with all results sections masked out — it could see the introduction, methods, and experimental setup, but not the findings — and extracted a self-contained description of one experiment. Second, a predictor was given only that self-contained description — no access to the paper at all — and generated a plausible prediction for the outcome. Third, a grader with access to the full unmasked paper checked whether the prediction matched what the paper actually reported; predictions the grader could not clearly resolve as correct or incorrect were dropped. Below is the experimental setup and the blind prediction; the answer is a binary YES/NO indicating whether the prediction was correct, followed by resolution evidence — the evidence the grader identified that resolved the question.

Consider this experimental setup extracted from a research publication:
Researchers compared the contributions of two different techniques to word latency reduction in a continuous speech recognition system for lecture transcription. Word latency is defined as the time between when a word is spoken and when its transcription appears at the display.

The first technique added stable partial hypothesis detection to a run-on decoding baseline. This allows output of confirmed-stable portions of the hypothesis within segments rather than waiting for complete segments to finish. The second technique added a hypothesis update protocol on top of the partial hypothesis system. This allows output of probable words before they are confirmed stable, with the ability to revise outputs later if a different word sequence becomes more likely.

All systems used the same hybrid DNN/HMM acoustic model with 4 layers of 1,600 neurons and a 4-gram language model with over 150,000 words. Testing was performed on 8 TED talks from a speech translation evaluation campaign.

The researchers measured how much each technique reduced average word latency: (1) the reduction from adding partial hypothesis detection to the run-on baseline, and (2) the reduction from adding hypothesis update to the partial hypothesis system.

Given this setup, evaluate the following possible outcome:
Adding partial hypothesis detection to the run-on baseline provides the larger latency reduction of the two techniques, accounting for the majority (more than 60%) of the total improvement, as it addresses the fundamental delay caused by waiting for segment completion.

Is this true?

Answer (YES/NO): YES